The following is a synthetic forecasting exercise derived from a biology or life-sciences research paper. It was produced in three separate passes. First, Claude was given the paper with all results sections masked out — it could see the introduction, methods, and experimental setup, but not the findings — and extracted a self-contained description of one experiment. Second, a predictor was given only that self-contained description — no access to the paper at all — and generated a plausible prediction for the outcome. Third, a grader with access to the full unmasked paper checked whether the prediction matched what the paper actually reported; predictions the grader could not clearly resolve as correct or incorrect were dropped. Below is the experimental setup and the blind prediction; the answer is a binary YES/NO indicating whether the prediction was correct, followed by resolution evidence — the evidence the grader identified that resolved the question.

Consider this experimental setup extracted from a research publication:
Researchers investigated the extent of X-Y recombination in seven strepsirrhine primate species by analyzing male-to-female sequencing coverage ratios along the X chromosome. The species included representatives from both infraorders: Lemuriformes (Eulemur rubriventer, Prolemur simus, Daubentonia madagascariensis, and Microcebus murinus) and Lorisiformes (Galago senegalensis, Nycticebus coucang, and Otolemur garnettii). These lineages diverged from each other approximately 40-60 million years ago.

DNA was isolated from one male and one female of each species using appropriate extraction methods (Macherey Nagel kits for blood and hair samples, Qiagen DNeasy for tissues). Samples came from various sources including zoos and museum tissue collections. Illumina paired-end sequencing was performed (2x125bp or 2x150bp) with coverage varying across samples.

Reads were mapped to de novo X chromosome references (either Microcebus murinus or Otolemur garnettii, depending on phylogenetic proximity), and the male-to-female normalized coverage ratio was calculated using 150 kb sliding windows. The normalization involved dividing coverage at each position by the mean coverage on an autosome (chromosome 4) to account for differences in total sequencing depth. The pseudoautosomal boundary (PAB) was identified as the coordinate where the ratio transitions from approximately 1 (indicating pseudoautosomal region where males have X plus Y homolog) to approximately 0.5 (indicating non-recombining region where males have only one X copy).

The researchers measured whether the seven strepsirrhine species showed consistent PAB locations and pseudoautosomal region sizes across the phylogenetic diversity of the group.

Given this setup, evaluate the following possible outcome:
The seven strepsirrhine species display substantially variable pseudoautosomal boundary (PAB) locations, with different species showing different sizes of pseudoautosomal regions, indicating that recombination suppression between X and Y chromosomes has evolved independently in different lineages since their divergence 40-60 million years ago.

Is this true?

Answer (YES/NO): NO